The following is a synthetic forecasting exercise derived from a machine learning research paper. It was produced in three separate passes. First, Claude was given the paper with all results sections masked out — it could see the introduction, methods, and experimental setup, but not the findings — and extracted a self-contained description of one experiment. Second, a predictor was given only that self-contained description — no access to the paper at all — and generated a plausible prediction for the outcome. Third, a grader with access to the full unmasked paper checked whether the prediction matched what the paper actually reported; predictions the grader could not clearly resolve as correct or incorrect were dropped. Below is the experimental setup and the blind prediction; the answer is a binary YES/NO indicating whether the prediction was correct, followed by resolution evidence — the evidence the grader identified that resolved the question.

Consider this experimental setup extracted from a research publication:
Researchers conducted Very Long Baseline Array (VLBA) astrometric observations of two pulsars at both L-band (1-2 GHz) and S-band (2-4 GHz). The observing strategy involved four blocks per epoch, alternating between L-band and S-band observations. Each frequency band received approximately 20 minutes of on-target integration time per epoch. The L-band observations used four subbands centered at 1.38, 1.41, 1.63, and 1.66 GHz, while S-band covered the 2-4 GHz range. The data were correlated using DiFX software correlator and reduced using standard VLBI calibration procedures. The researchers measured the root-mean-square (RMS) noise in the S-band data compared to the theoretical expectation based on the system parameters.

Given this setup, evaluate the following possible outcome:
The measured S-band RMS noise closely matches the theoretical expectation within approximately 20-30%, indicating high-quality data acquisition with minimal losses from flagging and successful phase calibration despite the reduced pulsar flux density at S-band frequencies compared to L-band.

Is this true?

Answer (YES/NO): NO